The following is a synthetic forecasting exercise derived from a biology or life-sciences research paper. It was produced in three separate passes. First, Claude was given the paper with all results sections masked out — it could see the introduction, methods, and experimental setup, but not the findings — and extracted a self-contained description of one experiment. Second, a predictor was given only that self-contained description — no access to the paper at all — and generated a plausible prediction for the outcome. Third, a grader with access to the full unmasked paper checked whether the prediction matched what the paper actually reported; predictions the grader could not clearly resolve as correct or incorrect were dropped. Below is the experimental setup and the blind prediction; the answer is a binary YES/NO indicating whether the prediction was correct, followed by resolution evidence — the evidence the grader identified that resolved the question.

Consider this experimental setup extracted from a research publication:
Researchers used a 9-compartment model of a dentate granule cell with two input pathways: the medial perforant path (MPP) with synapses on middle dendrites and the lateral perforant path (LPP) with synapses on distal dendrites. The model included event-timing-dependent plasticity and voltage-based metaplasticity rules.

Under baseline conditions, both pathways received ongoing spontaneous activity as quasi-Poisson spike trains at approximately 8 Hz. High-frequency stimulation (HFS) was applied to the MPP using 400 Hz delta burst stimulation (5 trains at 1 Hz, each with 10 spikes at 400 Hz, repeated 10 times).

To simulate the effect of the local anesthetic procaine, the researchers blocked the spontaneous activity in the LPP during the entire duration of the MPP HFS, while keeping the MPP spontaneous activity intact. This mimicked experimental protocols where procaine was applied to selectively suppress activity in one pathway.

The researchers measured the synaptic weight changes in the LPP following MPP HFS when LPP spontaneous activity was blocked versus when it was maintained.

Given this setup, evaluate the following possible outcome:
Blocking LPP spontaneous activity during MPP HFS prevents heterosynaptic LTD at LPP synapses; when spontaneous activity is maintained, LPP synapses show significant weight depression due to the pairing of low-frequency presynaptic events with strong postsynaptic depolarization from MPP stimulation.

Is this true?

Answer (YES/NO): YES